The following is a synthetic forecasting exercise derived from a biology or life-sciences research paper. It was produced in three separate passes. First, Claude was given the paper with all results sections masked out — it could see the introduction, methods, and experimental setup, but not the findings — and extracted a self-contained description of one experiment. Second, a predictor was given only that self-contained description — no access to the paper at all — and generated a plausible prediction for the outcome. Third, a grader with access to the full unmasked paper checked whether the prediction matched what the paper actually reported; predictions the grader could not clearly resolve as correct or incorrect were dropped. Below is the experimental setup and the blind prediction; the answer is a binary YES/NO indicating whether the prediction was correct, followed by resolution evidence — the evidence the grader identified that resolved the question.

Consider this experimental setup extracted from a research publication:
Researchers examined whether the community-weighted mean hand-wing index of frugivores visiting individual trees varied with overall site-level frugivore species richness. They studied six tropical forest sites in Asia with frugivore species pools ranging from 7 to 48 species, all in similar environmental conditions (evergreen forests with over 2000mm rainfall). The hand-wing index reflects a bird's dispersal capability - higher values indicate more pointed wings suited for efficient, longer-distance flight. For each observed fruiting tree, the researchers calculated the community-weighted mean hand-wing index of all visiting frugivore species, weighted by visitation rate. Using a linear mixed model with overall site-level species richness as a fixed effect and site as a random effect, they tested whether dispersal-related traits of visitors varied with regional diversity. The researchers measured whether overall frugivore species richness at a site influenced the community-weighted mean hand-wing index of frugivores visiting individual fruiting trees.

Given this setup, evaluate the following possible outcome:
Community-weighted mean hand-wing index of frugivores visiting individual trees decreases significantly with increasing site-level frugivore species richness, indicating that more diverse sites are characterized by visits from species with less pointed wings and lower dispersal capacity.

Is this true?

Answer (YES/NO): YES